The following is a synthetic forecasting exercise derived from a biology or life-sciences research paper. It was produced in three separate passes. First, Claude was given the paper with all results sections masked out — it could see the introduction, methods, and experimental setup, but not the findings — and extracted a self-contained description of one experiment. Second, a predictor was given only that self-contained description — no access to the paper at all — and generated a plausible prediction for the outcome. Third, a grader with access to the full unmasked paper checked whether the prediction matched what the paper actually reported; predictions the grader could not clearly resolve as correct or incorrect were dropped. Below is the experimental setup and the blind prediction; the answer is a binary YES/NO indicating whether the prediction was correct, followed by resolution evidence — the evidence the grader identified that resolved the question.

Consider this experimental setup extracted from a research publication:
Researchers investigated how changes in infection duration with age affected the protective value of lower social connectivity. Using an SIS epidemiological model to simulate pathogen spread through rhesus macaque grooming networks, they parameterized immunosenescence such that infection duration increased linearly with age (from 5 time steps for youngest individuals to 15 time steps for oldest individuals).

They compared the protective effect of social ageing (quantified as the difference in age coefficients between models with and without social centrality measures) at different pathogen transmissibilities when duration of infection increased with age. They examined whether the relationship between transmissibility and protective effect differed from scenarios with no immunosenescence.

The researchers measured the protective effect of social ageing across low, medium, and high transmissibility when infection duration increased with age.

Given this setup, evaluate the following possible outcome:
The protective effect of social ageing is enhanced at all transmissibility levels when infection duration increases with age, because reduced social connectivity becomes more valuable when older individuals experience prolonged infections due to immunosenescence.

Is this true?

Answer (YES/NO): NO